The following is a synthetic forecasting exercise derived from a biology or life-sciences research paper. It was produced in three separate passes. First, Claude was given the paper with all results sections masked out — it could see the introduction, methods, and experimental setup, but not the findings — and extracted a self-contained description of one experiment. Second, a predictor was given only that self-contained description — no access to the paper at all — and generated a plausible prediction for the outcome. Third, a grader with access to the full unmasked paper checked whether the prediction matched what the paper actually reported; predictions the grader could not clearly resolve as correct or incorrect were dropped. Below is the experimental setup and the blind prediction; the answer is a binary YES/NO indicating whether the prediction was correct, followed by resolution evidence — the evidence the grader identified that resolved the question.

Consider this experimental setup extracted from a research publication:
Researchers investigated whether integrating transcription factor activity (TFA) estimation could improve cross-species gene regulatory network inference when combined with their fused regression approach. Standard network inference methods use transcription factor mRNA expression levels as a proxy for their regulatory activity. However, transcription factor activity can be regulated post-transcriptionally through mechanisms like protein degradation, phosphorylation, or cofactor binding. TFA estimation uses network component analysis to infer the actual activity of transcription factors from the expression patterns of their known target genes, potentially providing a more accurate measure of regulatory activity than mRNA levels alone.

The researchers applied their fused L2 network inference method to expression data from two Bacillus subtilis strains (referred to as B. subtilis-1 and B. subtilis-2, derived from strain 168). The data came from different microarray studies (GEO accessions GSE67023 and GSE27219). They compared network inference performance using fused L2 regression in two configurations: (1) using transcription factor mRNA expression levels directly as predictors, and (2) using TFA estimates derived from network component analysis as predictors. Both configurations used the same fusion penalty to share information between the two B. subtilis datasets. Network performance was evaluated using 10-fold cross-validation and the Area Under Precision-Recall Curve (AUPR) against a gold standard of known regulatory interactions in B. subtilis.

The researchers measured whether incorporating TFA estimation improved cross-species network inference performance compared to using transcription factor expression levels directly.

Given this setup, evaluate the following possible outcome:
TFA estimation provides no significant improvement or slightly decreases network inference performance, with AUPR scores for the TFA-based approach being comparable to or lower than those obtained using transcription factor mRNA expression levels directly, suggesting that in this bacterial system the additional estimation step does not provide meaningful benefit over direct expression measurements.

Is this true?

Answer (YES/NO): NO